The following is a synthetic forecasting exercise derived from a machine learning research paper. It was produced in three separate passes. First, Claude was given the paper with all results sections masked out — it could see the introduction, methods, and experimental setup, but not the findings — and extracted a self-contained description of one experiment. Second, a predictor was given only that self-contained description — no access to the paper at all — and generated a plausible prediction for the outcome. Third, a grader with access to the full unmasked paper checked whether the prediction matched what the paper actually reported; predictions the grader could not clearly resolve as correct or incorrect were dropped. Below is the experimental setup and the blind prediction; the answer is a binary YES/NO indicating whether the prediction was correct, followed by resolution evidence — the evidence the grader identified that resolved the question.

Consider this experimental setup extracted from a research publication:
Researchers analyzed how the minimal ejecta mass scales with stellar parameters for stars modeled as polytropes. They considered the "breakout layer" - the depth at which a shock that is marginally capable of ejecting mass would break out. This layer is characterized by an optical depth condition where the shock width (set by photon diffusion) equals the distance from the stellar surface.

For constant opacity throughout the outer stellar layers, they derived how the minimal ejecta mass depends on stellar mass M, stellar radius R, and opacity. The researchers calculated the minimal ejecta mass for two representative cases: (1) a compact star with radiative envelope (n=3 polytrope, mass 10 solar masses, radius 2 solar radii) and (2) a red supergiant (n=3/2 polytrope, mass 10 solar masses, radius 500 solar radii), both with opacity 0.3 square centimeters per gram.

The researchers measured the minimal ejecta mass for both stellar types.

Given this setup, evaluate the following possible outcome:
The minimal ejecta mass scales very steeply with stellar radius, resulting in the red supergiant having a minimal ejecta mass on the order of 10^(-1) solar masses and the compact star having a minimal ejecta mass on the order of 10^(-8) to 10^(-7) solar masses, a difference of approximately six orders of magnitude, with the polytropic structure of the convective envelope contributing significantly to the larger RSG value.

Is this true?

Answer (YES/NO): NO